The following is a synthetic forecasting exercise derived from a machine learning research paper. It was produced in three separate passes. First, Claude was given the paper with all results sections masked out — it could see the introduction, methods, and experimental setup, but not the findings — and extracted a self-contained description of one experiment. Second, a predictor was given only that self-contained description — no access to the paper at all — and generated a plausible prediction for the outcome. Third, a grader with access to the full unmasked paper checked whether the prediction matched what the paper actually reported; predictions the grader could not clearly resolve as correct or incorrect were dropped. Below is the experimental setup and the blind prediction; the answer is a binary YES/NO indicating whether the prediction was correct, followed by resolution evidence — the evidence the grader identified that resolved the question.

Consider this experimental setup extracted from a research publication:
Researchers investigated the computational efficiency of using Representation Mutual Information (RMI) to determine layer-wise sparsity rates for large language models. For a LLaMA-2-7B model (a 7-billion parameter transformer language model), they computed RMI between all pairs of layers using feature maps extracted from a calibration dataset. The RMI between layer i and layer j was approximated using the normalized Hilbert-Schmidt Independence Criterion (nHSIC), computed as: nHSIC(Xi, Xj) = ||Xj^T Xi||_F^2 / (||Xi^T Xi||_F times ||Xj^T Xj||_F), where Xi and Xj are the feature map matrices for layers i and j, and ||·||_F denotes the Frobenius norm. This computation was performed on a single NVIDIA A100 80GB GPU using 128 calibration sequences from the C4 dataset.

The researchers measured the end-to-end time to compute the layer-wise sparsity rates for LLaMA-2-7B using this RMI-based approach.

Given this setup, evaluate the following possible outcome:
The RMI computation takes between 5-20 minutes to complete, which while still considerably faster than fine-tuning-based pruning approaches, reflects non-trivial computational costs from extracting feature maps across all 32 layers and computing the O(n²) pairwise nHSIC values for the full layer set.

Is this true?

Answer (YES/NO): NO